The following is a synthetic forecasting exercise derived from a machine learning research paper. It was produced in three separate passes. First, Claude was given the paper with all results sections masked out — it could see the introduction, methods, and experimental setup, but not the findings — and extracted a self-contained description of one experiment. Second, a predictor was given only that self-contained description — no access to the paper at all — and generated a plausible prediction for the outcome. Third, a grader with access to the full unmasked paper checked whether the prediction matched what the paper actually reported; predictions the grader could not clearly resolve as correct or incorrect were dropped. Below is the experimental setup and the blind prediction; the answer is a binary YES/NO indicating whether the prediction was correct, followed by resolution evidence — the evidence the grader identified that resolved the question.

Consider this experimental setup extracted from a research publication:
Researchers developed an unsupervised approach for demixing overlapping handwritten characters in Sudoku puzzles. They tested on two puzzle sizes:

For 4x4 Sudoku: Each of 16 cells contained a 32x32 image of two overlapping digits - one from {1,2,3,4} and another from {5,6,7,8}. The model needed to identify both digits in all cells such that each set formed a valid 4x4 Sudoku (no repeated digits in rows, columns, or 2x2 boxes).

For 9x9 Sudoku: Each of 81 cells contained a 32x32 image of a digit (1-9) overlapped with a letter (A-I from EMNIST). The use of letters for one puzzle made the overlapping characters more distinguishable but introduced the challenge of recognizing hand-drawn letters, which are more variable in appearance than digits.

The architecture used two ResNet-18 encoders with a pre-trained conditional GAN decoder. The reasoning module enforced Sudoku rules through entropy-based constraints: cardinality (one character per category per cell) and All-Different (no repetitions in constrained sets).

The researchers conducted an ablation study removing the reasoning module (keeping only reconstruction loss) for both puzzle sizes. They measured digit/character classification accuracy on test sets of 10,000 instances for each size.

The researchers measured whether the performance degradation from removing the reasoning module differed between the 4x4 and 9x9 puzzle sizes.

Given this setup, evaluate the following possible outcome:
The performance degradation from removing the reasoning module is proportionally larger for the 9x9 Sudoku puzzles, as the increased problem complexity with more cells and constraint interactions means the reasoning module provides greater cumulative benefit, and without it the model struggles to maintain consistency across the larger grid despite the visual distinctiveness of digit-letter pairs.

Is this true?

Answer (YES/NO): YES